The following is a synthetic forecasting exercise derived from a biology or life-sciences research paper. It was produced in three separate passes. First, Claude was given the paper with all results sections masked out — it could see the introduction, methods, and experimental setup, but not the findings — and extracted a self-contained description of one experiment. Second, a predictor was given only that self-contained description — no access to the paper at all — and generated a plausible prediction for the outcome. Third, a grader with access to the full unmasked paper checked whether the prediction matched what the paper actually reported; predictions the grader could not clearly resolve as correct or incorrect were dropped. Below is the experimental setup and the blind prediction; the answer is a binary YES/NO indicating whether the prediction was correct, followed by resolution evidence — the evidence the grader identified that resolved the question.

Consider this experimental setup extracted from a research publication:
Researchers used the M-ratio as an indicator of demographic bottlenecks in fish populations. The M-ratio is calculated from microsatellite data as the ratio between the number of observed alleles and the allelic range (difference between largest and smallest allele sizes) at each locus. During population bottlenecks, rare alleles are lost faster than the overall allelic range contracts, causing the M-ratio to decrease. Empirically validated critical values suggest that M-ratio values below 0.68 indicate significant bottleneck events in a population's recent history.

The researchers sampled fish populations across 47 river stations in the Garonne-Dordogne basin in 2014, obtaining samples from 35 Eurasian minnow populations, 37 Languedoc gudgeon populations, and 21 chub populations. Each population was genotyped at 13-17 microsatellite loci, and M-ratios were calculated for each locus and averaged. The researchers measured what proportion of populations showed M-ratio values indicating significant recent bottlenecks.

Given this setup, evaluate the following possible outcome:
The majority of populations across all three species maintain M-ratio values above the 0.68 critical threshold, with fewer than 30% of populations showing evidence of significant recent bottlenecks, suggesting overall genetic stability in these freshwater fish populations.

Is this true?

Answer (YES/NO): NO